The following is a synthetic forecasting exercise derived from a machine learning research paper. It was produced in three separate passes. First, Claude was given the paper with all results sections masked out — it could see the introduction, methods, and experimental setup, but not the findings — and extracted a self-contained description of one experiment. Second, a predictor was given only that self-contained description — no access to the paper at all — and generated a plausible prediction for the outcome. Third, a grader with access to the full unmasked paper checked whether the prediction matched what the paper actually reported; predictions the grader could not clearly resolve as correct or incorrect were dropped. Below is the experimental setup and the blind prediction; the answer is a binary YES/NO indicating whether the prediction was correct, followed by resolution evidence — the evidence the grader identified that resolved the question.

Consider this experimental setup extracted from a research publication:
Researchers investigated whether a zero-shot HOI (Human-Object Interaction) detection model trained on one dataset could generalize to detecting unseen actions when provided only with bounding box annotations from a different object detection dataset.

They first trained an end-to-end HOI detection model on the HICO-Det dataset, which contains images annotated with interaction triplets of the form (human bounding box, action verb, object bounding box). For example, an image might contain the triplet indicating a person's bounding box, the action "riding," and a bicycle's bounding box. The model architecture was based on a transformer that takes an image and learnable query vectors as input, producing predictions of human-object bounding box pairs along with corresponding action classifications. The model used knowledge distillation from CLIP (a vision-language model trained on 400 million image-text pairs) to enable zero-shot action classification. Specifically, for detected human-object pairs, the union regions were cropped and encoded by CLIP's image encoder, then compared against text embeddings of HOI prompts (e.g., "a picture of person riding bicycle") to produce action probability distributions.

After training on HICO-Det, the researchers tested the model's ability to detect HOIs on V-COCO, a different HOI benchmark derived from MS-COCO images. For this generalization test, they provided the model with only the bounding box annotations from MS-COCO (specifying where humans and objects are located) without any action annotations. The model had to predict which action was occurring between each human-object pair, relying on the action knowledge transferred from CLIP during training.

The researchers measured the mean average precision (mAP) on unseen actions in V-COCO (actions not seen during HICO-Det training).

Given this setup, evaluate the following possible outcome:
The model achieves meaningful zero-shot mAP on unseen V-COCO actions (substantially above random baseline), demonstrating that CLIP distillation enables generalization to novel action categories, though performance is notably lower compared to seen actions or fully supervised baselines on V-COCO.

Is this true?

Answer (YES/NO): NO